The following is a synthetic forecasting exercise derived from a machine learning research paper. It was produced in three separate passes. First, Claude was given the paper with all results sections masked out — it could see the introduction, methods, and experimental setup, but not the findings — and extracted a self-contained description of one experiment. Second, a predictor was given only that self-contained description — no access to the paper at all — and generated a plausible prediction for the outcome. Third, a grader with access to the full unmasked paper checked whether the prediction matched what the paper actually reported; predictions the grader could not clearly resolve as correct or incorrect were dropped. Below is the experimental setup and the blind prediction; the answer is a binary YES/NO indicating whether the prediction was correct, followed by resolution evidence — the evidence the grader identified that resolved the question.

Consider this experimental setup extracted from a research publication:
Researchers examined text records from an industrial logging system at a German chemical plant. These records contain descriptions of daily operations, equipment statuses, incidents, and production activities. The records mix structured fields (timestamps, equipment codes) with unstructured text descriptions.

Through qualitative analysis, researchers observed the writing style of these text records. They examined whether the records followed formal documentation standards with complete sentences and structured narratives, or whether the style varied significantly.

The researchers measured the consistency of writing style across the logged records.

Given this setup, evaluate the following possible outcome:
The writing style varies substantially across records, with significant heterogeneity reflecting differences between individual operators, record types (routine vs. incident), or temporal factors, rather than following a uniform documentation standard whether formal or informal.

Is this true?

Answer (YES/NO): YES